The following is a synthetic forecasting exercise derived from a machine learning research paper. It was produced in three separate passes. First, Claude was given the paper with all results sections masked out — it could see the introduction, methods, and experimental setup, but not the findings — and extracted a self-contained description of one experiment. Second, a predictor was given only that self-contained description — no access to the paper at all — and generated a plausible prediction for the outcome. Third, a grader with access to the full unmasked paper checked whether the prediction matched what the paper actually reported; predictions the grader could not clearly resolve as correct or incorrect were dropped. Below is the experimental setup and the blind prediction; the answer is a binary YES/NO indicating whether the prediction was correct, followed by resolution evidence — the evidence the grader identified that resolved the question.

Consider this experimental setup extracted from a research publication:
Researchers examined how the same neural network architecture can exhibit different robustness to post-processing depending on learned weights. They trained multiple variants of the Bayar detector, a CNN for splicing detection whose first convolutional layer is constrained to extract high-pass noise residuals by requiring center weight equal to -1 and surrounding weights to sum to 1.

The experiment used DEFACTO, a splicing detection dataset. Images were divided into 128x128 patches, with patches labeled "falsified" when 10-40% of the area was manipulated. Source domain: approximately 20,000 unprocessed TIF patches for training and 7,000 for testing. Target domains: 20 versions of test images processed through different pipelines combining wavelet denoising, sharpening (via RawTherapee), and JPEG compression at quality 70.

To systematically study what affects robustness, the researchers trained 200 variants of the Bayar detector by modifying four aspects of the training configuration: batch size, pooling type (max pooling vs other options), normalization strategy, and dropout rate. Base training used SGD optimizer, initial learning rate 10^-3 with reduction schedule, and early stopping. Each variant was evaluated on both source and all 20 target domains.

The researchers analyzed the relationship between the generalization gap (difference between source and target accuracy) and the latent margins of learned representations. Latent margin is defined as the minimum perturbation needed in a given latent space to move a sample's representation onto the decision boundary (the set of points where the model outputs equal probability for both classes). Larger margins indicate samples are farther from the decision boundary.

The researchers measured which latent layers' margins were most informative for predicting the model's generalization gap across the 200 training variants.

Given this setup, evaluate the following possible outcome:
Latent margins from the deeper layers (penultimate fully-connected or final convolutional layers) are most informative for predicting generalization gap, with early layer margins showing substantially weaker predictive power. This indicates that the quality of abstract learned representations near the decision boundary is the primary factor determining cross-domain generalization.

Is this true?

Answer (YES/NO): NO